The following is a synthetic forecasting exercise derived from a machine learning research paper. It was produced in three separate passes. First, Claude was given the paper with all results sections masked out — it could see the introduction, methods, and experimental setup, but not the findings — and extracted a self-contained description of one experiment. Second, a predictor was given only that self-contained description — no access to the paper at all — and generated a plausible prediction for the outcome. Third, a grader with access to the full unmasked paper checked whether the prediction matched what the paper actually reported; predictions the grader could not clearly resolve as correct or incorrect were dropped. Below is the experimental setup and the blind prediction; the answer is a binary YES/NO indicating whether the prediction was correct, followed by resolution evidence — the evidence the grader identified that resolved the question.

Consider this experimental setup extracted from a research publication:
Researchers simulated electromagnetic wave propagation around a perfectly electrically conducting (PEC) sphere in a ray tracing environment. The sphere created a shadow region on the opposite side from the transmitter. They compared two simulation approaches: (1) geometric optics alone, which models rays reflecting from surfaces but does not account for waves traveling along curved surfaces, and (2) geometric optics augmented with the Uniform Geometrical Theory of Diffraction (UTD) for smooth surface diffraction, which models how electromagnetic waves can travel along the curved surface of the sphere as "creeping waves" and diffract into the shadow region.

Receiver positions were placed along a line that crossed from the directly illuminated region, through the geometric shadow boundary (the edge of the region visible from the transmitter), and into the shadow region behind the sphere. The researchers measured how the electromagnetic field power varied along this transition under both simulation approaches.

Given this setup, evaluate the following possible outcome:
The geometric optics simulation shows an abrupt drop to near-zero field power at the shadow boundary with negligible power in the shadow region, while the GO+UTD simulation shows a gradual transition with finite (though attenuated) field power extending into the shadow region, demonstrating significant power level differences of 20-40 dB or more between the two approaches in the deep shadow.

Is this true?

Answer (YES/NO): NO